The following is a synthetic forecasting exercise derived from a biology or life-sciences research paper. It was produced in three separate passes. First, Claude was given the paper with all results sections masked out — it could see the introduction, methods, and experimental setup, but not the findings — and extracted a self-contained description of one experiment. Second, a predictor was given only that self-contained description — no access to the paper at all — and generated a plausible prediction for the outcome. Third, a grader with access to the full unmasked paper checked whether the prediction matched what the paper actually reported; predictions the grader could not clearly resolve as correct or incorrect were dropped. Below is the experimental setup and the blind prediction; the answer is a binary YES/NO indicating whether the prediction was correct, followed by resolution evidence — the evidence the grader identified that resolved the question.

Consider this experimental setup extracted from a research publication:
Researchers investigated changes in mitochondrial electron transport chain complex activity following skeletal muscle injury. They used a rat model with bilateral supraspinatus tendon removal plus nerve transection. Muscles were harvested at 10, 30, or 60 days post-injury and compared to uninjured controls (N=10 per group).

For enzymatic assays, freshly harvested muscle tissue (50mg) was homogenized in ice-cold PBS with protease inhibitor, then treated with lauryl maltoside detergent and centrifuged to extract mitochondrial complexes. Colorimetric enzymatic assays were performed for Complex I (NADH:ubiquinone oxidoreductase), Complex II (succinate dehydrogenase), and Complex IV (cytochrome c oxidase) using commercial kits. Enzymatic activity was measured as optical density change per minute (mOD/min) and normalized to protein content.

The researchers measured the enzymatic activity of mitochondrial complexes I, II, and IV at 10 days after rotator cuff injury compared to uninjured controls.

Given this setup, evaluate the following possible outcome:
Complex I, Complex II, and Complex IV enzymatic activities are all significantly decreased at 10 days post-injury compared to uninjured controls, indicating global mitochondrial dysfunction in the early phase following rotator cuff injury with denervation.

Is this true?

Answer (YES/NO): YES